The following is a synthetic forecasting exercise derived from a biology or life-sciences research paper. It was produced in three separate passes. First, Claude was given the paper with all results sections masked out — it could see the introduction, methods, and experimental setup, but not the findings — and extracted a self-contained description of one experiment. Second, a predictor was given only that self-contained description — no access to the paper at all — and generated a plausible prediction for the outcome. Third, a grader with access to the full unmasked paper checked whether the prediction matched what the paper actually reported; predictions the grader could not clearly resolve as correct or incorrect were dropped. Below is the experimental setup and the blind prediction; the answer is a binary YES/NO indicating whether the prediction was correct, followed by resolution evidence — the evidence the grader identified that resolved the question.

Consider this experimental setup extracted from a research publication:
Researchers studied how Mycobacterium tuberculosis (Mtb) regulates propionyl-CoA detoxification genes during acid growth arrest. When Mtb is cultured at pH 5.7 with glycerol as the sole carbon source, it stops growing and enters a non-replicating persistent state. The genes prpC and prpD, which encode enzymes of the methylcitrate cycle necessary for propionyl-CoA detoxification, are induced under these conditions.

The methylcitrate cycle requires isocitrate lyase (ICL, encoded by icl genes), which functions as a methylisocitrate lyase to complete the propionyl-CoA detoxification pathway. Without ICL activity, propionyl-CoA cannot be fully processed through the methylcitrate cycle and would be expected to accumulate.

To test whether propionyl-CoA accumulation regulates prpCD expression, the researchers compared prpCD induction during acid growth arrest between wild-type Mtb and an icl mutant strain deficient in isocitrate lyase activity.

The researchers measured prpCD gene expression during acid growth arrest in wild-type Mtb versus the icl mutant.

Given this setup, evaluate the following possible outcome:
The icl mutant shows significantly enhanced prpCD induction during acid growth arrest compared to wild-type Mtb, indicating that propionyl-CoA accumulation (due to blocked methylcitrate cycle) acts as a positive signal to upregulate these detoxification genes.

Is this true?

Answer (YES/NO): YES